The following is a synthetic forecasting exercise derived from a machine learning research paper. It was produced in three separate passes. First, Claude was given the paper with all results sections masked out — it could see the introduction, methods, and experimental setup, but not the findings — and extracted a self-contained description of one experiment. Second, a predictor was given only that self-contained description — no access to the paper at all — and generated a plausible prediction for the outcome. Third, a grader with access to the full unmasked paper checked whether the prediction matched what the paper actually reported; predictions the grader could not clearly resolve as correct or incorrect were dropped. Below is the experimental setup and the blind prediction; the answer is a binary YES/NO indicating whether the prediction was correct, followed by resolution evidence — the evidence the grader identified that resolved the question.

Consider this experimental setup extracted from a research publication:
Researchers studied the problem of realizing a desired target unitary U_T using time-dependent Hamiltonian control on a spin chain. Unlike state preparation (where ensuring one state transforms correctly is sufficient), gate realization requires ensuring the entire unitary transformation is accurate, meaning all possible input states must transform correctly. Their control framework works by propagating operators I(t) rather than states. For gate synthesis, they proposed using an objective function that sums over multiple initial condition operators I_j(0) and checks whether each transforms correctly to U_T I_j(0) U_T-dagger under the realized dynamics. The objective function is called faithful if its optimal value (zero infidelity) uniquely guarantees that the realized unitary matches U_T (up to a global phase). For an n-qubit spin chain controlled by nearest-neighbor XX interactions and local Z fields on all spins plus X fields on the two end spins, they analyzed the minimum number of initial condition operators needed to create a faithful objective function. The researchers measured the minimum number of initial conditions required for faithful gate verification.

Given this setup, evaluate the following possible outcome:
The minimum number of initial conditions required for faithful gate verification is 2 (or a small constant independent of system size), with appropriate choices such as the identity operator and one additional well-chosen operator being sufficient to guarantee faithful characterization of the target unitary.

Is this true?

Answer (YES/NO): NO